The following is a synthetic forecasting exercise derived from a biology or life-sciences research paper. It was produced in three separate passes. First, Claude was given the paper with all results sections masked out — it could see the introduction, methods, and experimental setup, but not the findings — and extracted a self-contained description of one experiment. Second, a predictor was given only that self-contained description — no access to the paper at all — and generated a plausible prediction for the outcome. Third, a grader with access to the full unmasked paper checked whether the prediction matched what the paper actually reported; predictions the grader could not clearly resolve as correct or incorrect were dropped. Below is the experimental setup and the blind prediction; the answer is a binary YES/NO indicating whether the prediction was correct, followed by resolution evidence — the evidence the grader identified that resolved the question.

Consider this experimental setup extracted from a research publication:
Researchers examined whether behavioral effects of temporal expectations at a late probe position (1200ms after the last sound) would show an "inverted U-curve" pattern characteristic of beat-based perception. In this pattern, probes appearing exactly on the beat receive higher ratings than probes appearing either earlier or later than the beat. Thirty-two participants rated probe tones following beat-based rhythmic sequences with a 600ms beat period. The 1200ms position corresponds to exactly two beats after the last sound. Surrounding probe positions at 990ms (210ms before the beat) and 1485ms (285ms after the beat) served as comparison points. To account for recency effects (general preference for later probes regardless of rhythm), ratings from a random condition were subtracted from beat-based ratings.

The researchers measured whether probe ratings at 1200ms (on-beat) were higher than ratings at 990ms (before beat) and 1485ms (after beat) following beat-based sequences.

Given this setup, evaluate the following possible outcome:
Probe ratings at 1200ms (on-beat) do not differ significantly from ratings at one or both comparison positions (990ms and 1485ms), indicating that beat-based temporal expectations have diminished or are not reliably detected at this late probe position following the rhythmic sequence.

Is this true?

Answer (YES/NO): NO